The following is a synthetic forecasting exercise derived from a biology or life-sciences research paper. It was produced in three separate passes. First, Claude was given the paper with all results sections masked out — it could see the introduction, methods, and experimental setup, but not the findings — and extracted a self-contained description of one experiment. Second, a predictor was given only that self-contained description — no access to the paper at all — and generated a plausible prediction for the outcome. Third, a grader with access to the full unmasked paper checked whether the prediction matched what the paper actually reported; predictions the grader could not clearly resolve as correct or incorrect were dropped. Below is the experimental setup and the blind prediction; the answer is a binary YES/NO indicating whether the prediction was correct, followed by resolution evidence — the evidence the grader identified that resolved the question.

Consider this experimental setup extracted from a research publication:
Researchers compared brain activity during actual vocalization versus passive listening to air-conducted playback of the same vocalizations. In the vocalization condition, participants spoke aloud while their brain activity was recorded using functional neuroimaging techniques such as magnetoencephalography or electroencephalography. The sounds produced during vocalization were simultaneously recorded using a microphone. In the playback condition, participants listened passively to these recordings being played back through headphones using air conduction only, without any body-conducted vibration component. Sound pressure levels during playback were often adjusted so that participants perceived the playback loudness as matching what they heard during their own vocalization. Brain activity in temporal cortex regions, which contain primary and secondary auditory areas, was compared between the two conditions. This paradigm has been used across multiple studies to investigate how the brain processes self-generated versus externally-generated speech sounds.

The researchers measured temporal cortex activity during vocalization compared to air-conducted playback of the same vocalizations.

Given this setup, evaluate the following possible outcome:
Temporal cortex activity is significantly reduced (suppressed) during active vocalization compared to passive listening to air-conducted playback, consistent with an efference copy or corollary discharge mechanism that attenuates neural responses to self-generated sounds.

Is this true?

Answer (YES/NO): YES